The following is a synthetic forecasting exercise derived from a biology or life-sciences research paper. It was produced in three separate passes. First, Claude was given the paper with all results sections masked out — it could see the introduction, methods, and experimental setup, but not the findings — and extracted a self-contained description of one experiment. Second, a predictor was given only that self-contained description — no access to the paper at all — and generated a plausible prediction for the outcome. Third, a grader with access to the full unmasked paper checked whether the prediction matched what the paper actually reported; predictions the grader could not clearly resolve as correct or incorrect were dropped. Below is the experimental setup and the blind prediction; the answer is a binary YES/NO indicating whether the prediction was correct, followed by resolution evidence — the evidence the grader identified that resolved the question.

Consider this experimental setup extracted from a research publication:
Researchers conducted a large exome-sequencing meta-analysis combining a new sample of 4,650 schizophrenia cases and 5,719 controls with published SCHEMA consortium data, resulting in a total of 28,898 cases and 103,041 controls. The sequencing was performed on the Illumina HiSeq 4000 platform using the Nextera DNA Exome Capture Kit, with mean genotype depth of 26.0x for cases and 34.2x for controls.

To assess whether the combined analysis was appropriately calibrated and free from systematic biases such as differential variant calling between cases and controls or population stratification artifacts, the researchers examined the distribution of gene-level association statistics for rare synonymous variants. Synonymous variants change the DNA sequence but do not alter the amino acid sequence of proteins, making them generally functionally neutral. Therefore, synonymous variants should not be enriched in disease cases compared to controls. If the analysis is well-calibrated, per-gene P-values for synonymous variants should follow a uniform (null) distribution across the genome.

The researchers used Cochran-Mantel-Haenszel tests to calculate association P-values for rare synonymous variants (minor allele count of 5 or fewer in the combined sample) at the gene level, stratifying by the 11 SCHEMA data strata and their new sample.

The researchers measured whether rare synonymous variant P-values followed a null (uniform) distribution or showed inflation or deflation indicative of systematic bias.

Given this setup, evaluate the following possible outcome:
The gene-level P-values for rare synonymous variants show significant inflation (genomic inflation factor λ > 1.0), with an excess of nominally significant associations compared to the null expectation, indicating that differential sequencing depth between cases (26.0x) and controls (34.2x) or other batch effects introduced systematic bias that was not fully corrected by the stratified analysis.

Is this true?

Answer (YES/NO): NO